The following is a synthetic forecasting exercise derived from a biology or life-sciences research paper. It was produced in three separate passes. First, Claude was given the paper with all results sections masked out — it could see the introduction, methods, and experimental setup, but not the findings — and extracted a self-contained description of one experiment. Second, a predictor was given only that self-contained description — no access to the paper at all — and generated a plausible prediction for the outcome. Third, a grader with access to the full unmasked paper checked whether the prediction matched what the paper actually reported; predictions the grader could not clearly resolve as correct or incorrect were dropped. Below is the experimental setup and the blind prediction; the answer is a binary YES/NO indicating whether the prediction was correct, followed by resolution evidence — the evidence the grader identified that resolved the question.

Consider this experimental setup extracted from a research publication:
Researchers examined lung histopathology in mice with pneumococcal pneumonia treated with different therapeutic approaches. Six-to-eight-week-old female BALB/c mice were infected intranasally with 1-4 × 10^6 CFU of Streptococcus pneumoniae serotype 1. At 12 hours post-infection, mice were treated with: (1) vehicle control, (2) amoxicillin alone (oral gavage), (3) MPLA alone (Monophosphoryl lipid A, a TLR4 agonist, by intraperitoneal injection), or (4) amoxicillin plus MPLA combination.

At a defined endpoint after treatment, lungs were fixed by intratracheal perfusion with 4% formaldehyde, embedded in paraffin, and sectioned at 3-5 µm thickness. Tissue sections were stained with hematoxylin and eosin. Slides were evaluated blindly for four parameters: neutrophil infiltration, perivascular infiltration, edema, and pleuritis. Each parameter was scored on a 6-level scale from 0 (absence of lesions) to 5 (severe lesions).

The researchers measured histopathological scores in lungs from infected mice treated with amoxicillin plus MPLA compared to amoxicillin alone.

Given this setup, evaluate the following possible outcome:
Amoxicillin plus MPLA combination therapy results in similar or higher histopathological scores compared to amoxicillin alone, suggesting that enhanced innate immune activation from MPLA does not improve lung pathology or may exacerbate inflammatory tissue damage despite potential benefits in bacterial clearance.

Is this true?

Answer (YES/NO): NO